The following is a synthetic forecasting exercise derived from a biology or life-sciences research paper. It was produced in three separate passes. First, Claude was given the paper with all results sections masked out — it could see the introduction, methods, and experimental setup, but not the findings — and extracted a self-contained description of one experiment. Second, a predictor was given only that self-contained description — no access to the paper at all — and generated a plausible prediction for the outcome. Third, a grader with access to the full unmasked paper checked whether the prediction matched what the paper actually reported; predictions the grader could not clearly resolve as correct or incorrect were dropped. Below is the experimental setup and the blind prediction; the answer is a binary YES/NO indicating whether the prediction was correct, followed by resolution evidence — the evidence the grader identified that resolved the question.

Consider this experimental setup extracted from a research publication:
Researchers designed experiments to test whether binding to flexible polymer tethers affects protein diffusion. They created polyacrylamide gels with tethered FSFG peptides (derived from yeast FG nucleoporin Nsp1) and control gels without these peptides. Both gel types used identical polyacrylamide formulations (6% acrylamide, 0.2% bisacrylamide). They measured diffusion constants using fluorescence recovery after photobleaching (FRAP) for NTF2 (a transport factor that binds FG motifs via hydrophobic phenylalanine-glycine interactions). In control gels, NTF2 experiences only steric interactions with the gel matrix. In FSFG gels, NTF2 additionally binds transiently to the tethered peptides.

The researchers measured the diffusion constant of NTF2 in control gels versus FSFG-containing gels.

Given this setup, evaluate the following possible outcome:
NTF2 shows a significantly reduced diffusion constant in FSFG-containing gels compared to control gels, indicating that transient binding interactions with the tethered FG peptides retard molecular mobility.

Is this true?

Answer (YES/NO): YES